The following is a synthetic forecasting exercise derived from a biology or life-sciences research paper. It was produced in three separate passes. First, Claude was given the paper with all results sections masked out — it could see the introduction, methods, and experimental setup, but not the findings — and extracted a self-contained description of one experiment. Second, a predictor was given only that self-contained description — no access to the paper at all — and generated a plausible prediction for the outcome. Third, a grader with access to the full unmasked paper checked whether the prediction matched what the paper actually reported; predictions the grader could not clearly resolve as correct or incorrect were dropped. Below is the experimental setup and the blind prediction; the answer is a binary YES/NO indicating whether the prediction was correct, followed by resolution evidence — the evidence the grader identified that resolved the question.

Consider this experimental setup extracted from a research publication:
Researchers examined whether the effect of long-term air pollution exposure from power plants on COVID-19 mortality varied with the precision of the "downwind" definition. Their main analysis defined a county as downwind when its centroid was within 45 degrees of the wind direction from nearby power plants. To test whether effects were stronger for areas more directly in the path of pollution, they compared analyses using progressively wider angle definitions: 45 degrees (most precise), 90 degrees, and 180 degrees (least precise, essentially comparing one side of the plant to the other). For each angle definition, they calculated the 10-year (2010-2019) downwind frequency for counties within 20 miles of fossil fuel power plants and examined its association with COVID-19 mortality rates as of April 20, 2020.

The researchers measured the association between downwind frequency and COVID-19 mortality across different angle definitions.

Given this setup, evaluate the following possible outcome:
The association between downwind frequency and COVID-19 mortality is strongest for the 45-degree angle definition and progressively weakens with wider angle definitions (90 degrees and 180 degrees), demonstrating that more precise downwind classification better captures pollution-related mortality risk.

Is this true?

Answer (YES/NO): YES